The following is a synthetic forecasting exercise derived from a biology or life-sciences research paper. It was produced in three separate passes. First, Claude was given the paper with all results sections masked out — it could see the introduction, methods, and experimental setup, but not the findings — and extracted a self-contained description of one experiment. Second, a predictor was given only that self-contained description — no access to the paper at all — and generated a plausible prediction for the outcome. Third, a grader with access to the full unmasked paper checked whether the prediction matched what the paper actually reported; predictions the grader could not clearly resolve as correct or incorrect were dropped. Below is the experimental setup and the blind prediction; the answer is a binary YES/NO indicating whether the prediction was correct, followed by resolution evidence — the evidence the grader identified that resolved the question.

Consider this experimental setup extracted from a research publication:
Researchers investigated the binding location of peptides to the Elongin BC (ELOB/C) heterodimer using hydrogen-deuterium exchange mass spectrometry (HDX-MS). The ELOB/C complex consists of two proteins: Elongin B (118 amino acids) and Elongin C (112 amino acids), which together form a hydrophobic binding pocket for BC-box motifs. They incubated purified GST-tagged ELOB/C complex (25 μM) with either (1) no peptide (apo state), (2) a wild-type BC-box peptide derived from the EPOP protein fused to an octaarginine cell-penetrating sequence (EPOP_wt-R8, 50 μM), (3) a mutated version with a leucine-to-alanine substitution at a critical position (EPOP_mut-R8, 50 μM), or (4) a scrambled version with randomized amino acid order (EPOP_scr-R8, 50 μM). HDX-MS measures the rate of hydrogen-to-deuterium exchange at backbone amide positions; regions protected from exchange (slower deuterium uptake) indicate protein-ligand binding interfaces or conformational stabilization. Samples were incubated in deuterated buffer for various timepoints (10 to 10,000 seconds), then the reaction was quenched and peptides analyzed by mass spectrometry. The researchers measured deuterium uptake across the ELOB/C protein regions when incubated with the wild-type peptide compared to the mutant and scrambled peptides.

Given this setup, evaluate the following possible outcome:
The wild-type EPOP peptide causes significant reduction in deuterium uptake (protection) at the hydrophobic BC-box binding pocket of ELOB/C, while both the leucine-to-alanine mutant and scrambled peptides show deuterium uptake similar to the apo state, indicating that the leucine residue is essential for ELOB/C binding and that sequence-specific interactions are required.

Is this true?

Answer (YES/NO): NO